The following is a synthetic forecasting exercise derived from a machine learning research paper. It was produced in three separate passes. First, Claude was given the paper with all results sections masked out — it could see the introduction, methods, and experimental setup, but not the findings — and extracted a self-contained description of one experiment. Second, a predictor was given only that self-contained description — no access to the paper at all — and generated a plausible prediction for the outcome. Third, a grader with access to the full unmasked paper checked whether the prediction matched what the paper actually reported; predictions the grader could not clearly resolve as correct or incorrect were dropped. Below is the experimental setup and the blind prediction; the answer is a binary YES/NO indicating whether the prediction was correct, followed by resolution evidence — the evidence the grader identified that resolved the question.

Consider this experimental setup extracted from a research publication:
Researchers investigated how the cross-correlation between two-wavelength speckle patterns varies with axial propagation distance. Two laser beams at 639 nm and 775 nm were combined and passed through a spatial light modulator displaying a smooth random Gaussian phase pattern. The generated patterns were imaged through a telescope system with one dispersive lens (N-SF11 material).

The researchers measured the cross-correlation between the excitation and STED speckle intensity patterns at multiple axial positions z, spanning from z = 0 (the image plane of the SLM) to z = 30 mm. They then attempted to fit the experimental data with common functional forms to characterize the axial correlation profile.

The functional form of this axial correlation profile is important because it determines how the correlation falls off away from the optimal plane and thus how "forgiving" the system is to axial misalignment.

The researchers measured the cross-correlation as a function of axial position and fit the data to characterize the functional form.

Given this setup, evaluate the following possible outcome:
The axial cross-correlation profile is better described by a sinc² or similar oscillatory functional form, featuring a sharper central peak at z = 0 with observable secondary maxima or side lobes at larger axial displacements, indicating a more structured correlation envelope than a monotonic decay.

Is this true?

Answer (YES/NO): NO